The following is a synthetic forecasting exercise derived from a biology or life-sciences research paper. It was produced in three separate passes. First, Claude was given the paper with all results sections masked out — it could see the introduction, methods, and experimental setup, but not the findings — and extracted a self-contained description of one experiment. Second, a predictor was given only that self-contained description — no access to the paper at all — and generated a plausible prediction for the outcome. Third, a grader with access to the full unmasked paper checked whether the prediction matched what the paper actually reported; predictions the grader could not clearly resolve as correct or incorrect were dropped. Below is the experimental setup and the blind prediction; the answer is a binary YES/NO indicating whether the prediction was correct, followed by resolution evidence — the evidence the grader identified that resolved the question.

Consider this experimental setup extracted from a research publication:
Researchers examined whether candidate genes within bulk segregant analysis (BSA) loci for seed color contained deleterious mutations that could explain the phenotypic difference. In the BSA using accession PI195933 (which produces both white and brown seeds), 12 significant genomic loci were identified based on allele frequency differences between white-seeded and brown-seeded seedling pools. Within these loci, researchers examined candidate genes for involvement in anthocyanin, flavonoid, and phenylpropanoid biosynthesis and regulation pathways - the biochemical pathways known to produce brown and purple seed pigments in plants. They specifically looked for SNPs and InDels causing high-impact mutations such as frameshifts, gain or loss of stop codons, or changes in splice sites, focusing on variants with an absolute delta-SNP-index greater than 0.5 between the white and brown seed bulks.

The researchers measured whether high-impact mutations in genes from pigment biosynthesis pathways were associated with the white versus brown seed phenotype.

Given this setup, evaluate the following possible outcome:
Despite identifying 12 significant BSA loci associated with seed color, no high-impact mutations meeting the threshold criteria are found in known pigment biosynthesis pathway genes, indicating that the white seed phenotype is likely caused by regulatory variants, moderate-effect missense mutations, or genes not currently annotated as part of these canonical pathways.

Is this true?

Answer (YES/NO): NO